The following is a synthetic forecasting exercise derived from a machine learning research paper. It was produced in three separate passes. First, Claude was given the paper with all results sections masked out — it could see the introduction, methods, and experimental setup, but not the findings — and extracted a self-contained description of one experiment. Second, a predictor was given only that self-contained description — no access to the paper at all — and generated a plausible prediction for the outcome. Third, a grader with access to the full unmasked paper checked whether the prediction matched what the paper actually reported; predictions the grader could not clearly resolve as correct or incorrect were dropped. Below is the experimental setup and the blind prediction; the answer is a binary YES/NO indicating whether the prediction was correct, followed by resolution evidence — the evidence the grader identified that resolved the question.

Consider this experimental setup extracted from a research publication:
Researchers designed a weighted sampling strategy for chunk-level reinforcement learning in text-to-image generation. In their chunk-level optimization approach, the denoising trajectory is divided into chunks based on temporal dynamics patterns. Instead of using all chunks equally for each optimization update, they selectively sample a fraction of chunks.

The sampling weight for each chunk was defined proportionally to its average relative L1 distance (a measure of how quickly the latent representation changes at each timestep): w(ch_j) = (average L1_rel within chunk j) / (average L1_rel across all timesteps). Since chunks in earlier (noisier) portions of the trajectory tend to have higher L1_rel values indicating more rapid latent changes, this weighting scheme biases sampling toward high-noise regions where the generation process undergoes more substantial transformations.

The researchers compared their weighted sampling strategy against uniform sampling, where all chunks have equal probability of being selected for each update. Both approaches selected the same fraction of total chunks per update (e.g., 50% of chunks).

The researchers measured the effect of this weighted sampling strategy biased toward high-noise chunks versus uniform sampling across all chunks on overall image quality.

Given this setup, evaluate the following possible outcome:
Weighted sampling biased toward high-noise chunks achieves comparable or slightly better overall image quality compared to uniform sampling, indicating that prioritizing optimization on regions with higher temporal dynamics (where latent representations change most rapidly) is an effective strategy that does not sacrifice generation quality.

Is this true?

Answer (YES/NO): NO